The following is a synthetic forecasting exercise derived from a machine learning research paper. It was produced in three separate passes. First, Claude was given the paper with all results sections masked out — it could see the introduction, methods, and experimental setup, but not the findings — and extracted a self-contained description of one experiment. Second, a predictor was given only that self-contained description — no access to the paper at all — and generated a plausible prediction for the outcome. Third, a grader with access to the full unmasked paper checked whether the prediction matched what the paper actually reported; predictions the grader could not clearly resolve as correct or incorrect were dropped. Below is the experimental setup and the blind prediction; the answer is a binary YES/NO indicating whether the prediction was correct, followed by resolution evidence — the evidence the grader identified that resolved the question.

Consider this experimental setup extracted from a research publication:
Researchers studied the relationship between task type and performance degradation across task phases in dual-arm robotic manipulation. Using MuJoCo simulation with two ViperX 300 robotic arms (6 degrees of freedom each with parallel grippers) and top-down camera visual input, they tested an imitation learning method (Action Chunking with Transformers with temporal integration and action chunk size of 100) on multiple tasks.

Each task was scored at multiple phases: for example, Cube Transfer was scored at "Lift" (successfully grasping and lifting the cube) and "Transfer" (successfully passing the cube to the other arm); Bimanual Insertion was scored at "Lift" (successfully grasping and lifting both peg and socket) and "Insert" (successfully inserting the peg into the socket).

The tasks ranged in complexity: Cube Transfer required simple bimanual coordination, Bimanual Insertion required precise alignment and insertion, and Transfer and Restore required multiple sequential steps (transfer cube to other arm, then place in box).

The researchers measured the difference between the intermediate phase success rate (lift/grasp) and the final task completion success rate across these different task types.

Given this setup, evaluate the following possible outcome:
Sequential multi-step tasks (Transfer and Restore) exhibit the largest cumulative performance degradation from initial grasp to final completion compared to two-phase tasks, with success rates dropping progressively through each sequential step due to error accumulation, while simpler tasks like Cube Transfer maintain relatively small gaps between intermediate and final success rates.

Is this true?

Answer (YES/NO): NO